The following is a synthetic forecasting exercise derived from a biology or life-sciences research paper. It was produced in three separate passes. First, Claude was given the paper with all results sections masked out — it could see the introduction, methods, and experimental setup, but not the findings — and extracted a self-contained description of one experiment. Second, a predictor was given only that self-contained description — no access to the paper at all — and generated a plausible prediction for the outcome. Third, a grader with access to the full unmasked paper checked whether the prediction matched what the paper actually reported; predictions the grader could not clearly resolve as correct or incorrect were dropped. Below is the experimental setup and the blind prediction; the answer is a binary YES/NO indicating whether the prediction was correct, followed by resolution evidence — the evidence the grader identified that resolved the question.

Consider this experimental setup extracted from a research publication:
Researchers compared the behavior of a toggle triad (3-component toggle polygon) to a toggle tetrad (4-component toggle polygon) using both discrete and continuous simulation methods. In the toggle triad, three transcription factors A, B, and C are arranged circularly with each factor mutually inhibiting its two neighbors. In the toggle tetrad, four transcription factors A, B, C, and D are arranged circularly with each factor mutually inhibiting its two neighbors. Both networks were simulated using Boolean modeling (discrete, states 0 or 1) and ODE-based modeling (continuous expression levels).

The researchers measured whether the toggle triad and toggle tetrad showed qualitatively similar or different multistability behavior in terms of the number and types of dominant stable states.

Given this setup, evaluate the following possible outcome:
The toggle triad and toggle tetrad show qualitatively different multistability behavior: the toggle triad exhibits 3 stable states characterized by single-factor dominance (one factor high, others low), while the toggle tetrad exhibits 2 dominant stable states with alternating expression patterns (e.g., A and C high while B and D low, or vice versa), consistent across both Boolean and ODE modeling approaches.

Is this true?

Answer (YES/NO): NO